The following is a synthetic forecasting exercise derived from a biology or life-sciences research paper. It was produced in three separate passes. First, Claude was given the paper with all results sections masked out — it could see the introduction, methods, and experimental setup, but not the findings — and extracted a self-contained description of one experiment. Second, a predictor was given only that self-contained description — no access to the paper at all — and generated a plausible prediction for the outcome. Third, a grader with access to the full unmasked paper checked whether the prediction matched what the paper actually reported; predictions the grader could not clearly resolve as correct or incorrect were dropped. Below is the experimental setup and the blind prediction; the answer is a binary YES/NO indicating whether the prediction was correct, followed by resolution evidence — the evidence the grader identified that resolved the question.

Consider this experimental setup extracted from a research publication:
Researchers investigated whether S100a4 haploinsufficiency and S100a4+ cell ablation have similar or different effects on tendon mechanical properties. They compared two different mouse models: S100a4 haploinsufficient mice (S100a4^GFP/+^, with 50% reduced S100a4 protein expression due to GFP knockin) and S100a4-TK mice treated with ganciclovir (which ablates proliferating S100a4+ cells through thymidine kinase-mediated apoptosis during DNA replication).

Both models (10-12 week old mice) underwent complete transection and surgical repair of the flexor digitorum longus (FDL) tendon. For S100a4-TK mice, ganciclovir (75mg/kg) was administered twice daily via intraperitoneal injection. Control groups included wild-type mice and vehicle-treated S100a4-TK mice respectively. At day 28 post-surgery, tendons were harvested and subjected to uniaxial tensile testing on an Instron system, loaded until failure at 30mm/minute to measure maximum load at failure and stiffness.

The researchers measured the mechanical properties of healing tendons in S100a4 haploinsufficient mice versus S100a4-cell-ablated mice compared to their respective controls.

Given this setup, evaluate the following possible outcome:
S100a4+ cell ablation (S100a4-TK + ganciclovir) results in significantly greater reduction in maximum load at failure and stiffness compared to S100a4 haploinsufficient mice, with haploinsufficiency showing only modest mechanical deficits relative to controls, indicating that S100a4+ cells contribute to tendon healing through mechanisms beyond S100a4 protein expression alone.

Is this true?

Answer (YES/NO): NO